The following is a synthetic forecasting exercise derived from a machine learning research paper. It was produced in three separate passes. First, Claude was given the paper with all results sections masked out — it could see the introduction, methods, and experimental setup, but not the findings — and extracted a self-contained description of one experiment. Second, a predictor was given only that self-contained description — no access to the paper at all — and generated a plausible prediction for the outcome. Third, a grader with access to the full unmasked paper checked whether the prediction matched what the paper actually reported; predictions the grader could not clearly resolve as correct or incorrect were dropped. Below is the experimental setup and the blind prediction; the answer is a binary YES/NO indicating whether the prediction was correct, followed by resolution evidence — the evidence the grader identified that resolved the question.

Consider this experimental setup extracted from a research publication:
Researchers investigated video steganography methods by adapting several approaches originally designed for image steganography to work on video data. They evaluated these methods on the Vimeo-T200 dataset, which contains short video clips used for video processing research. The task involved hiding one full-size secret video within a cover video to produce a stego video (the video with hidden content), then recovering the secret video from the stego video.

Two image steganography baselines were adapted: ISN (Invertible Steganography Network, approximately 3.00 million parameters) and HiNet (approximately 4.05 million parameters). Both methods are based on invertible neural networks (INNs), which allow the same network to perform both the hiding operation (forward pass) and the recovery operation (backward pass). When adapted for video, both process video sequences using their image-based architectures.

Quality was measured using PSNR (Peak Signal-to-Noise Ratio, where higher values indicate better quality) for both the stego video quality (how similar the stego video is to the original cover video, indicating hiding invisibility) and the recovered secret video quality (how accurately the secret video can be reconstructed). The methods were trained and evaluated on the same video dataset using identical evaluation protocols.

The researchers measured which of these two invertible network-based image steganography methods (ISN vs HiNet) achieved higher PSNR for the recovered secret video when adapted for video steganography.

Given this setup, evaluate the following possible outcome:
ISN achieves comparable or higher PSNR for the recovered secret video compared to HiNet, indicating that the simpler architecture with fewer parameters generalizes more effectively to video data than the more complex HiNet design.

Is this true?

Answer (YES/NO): NO